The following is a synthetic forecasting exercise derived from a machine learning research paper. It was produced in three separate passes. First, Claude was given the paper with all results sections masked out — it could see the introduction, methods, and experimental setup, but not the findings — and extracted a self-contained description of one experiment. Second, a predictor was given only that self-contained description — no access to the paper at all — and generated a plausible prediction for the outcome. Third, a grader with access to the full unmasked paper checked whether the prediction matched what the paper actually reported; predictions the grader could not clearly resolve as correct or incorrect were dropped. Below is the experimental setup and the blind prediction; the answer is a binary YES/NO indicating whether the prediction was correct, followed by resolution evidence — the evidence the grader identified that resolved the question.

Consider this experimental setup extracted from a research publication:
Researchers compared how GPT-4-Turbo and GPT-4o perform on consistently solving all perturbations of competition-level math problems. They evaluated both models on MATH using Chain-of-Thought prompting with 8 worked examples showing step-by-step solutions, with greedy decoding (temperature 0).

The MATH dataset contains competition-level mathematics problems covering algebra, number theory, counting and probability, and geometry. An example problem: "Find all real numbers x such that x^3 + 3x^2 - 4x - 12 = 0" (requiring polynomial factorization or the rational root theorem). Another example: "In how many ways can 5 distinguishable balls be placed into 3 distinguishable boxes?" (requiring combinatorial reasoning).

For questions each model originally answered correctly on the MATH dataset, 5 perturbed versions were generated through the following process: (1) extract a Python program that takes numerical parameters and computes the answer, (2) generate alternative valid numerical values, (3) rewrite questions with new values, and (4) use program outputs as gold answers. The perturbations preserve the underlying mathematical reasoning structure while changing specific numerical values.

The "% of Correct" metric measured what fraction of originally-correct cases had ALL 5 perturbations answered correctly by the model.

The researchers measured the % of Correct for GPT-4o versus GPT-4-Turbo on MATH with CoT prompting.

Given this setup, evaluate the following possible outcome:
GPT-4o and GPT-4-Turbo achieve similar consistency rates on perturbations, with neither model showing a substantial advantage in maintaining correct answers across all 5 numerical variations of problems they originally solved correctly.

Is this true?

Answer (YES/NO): NO